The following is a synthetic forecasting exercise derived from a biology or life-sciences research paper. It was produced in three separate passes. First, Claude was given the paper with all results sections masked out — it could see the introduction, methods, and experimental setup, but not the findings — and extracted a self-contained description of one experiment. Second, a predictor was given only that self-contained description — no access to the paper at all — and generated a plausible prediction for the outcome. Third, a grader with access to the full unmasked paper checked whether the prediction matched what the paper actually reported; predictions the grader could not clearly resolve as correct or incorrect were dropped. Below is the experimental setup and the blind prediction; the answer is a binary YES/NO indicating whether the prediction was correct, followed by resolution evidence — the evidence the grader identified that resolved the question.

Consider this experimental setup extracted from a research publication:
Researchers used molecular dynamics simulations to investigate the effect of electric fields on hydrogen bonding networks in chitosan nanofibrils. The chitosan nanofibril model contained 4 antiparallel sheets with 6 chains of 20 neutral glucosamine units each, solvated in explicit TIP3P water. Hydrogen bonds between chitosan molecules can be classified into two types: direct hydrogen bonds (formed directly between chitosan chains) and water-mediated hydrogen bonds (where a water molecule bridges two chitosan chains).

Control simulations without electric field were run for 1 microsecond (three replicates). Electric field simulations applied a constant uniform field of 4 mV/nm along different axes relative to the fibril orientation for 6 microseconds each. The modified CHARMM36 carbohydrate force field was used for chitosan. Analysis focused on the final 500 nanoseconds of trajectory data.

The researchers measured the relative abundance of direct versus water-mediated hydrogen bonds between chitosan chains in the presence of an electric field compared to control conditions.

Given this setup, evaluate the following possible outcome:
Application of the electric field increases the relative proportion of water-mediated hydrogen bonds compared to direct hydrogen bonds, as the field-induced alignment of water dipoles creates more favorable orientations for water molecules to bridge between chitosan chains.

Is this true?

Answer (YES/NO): NO